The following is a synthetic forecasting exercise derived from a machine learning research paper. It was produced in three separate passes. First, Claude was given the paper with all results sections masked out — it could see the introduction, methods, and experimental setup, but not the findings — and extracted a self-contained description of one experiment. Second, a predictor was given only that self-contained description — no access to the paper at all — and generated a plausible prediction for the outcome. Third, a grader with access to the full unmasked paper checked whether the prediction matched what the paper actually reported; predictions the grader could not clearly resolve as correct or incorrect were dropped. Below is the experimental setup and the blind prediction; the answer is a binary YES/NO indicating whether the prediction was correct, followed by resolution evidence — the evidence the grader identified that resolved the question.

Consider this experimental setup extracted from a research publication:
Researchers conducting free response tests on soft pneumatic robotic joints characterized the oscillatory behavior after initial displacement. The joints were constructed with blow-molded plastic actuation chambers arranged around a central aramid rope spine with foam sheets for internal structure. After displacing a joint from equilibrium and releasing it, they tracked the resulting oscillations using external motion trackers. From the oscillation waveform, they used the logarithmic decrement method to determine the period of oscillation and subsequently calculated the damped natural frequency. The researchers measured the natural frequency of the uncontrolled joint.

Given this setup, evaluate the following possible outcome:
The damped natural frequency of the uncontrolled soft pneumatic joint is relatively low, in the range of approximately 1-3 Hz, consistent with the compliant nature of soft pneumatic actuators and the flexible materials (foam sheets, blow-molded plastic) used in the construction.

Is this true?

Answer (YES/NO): NO